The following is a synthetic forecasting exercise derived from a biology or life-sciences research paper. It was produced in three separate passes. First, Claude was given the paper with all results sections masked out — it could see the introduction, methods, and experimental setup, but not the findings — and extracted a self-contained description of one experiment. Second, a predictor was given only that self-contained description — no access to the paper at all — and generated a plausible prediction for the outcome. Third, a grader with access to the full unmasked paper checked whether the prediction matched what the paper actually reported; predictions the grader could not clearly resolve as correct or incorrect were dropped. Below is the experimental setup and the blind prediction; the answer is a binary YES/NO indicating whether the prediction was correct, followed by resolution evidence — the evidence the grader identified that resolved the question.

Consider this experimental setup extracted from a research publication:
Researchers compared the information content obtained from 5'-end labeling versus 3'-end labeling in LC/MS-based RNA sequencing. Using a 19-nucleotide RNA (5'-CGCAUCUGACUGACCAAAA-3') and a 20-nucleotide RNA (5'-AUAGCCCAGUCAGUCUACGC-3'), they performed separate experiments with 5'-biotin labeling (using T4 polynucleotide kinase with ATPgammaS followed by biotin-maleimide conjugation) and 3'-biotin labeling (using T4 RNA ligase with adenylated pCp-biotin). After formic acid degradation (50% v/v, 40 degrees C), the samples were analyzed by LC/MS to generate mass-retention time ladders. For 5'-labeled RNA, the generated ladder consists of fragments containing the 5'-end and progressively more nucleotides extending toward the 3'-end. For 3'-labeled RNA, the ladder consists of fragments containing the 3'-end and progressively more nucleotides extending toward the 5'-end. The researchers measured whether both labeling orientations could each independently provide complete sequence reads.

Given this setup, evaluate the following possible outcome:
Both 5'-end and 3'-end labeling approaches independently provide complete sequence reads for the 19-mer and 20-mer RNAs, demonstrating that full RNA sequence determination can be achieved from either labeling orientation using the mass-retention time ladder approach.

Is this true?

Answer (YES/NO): YES